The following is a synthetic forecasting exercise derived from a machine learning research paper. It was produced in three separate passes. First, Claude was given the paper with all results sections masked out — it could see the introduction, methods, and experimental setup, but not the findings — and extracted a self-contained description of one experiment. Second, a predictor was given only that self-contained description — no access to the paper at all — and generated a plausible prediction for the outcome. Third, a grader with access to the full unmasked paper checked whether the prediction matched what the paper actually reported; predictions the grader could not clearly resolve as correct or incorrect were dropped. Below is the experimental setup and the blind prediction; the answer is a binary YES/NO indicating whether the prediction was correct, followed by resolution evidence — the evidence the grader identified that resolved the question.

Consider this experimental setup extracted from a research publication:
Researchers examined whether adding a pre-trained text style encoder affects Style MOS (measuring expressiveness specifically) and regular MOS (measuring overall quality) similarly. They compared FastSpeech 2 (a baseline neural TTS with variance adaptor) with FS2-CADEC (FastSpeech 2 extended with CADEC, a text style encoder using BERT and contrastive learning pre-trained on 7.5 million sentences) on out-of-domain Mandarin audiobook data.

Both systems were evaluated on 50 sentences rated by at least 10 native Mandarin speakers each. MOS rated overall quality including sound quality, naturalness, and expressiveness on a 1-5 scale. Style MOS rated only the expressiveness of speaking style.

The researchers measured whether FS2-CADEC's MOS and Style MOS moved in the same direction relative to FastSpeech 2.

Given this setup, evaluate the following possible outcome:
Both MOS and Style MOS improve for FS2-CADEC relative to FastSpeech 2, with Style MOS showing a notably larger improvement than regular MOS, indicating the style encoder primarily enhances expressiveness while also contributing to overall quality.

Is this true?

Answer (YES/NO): NO